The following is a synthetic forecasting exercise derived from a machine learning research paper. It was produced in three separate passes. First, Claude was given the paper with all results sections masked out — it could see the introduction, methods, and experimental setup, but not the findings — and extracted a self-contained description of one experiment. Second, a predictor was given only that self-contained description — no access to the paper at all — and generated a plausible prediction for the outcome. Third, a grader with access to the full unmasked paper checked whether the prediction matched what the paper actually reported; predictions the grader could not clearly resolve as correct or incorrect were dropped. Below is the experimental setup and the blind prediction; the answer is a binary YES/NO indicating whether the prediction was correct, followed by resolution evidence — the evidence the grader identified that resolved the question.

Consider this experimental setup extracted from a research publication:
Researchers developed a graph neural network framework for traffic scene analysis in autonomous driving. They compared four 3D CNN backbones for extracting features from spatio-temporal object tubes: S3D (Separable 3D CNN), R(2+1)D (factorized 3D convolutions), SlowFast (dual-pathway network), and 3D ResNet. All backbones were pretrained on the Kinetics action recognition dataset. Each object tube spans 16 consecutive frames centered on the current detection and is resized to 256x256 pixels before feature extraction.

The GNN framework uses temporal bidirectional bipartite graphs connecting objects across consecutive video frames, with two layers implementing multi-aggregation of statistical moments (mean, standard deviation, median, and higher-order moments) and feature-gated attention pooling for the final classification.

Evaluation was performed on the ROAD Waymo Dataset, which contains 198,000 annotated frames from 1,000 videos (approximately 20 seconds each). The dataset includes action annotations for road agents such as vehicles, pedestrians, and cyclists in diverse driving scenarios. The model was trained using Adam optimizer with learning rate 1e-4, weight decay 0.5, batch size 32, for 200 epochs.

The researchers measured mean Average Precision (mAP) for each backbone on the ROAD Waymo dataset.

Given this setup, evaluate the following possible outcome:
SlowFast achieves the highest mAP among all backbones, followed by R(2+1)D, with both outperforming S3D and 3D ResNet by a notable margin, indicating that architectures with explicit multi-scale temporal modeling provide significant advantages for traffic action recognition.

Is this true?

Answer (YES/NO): NO